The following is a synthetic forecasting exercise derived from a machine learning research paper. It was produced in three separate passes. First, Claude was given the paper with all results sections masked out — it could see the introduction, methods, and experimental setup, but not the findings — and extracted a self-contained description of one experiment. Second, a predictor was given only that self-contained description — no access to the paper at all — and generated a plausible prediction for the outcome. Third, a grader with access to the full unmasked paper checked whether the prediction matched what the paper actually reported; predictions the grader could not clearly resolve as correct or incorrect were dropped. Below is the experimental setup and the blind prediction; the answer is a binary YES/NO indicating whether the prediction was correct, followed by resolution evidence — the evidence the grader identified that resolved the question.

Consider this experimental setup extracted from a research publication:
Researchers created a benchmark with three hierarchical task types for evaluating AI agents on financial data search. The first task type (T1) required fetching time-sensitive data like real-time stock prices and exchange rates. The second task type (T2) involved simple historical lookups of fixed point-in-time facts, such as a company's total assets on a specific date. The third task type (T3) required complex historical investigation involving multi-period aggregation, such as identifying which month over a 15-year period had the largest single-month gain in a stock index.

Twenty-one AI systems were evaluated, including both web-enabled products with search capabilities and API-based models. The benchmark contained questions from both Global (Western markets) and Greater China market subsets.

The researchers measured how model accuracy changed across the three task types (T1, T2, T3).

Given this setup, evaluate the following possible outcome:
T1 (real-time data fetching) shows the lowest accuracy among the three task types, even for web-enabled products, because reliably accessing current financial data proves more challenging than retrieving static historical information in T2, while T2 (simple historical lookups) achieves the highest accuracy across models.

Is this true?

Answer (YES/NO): NO